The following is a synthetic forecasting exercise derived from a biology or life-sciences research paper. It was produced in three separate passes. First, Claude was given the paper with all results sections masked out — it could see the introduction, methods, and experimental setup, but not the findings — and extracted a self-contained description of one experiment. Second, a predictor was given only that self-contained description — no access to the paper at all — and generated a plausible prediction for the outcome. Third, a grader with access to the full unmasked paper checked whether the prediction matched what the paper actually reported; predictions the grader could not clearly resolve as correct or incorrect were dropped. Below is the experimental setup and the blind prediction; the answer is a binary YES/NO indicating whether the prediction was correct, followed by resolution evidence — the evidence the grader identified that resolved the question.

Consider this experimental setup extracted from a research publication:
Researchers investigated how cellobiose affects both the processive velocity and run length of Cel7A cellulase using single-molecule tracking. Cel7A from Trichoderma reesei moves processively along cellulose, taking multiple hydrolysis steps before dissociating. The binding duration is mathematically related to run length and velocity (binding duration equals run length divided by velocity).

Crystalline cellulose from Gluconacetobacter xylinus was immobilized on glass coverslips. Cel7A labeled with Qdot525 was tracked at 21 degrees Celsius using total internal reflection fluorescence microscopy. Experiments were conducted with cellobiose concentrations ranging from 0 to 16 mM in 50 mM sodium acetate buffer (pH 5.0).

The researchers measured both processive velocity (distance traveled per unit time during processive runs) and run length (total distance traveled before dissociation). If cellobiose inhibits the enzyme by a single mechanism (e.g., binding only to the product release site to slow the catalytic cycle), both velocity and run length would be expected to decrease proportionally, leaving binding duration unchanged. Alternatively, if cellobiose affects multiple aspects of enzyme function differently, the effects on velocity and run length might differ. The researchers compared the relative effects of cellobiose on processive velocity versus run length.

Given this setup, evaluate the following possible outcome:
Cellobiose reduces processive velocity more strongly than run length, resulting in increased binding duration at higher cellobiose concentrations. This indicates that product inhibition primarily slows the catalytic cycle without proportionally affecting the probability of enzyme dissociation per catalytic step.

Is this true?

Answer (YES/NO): YES